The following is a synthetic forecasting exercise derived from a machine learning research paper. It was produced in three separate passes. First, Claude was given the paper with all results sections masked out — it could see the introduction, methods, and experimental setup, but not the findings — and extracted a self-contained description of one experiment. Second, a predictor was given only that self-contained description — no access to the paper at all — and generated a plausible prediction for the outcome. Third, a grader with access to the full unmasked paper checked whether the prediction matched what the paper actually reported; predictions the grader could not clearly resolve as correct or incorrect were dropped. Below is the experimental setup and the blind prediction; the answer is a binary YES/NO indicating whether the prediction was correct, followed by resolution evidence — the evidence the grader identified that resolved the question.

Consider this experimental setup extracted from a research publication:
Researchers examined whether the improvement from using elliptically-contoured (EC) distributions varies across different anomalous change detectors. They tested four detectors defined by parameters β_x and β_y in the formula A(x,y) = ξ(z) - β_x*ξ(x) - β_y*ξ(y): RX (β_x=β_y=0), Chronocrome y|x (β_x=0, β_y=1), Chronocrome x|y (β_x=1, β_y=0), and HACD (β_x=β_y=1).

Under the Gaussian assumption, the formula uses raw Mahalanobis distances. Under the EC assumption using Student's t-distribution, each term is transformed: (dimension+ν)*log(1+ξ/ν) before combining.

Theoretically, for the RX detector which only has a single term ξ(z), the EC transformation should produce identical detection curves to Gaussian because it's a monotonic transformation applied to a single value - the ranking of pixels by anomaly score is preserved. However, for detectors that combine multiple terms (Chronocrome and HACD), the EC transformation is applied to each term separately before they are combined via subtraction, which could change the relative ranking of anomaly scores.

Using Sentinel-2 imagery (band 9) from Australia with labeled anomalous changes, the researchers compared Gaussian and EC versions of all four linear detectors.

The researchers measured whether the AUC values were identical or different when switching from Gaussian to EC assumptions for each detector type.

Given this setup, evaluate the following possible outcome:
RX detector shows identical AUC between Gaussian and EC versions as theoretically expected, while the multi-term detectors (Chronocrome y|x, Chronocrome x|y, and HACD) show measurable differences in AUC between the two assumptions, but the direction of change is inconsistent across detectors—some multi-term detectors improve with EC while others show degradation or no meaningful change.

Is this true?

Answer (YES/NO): NO